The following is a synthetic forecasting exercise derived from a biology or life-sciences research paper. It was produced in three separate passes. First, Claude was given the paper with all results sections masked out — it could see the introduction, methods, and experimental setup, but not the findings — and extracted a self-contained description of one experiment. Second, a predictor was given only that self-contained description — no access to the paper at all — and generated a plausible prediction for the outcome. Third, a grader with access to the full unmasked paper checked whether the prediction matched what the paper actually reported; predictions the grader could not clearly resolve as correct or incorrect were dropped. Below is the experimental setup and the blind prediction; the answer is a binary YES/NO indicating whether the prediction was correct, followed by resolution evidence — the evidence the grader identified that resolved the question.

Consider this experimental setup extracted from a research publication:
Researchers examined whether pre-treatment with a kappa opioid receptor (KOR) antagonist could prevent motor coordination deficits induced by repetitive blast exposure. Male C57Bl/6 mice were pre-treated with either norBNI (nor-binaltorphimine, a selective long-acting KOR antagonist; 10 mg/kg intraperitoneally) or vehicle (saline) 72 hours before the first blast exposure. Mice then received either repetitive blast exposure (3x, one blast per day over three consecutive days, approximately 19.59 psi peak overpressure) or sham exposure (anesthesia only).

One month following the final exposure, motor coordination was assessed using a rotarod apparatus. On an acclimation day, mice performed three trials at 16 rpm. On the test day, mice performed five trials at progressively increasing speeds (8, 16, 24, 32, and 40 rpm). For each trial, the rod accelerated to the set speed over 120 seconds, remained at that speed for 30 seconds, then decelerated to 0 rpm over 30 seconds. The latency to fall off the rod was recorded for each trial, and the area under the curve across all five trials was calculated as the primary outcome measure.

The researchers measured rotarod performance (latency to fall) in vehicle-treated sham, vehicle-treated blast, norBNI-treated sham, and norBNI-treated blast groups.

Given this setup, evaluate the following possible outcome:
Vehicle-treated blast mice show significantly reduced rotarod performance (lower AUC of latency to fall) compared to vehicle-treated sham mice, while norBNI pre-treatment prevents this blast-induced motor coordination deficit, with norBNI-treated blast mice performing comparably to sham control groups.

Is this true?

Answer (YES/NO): NO